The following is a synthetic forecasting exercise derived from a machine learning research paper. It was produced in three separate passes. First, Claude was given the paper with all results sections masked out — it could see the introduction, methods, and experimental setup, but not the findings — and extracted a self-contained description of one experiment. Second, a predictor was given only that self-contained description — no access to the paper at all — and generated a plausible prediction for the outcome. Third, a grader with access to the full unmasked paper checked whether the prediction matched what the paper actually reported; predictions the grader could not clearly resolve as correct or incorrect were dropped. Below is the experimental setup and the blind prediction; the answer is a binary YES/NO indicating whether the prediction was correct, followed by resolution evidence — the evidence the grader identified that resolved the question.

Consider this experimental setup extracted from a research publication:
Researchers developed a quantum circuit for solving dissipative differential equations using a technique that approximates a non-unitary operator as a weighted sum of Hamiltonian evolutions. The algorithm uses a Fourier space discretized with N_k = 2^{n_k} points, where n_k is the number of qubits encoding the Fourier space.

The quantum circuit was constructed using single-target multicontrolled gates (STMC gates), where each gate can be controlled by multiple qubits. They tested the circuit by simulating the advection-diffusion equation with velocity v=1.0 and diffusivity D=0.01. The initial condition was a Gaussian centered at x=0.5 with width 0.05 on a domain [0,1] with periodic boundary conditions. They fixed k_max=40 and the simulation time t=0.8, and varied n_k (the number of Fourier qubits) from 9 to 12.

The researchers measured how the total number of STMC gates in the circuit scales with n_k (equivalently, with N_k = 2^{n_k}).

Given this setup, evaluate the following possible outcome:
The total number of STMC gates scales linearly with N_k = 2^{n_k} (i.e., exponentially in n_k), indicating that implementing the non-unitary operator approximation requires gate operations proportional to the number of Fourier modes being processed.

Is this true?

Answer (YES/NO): NO